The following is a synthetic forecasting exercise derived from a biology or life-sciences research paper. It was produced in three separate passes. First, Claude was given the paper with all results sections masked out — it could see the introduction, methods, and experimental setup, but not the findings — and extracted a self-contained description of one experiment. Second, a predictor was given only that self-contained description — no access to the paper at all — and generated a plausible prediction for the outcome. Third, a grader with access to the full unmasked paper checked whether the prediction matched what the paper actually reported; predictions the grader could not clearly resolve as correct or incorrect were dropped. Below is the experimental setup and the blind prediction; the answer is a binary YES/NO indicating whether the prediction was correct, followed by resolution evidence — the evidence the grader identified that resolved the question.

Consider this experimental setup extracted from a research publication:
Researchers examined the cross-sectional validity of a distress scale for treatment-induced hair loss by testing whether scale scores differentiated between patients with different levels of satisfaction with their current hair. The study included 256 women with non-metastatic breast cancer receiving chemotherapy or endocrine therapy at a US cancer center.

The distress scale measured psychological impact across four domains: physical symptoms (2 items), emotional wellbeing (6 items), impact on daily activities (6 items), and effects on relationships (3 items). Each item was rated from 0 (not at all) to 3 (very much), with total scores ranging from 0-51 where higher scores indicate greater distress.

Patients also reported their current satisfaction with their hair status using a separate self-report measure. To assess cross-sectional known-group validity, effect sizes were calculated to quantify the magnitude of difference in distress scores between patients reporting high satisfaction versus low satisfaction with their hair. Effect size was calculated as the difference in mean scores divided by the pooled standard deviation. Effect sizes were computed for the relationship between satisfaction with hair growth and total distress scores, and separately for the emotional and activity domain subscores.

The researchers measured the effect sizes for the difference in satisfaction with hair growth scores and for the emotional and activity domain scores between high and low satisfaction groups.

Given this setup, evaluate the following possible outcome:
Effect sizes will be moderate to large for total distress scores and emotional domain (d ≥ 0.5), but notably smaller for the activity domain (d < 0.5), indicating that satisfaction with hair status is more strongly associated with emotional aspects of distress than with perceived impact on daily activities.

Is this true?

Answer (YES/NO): NO